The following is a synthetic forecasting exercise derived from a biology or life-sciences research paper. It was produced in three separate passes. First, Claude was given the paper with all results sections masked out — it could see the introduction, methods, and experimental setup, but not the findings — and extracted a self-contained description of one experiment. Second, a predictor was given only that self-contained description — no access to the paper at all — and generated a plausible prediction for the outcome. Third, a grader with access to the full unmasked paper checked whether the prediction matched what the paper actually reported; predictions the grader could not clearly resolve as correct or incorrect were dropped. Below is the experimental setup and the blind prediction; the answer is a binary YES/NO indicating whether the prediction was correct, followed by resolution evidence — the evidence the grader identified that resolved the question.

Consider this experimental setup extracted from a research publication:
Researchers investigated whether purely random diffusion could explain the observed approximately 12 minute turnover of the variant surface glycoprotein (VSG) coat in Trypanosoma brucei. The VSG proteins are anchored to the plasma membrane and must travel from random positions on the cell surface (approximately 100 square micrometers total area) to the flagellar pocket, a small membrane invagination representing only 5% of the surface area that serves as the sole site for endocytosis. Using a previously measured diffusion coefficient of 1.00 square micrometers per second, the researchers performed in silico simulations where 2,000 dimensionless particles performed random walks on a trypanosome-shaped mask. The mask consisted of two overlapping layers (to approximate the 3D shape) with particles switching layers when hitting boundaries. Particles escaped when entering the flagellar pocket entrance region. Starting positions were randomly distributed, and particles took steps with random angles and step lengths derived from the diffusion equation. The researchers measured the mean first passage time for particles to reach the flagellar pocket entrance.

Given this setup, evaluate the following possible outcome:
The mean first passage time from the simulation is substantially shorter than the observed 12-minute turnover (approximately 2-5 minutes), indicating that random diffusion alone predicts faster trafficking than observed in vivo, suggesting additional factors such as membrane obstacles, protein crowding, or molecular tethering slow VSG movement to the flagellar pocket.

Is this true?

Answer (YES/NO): NO